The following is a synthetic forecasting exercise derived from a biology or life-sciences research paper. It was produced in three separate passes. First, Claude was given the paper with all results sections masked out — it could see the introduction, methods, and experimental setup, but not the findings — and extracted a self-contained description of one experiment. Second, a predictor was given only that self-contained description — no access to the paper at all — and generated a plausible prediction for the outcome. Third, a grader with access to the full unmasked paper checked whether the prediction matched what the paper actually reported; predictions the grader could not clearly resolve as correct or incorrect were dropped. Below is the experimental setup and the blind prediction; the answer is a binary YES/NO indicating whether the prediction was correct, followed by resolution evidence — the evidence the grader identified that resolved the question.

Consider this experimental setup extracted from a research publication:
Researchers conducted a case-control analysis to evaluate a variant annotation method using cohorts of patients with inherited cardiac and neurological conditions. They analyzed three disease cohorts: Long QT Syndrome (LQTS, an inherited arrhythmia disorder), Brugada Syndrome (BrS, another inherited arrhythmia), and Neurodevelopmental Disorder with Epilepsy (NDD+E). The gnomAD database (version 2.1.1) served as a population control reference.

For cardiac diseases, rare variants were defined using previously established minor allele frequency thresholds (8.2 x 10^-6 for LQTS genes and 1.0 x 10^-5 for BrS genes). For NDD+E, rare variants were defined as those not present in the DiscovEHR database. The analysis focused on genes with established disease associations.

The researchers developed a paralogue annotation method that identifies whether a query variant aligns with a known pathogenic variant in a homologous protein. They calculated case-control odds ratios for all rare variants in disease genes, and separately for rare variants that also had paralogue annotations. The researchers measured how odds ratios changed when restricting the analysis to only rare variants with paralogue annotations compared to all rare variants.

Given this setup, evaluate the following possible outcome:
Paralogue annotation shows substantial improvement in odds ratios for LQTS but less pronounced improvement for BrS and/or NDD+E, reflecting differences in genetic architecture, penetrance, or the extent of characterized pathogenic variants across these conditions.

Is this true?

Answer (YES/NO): NO